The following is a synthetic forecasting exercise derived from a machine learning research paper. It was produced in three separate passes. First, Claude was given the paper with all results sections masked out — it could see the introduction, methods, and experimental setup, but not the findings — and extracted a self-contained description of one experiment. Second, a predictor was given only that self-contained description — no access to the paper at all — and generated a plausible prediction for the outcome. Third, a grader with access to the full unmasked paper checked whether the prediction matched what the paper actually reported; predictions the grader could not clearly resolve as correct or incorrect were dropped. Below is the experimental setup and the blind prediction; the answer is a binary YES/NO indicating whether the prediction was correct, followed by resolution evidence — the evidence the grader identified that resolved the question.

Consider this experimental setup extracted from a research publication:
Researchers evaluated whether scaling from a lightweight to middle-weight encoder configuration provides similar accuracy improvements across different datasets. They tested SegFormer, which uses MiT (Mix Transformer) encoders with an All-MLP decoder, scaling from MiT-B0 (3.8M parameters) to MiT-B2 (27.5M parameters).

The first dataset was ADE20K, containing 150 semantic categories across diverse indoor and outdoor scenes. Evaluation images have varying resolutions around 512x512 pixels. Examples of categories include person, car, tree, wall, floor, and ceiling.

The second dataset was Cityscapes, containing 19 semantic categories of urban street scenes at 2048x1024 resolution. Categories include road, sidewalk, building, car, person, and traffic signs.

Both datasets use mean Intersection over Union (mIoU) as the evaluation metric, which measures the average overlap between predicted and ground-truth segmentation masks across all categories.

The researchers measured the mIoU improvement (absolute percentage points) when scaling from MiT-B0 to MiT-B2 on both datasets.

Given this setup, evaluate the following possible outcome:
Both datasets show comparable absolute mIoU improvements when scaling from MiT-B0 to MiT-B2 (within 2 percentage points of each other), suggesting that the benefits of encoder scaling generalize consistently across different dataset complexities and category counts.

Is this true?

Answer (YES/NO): NO